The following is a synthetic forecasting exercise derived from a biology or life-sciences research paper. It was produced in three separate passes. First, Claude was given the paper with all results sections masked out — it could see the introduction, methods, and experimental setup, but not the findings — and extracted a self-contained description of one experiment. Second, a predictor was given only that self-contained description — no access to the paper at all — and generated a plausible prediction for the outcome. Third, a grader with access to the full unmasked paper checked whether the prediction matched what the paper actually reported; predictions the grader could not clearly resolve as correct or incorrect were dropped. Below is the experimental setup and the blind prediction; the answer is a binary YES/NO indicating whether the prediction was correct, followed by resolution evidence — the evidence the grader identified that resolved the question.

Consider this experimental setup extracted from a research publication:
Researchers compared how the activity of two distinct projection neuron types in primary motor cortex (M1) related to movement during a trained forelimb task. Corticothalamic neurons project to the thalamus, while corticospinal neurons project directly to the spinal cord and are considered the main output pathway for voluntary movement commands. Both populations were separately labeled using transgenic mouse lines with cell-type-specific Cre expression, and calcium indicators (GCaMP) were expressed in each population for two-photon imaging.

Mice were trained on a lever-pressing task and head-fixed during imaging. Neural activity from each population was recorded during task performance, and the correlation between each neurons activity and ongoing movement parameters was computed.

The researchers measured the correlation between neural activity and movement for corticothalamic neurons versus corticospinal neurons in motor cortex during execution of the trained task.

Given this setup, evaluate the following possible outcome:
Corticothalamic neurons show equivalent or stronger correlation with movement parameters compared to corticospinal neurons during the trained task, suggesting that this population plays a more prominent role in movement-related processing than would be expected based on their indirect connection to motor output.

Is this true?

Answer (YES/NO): NO